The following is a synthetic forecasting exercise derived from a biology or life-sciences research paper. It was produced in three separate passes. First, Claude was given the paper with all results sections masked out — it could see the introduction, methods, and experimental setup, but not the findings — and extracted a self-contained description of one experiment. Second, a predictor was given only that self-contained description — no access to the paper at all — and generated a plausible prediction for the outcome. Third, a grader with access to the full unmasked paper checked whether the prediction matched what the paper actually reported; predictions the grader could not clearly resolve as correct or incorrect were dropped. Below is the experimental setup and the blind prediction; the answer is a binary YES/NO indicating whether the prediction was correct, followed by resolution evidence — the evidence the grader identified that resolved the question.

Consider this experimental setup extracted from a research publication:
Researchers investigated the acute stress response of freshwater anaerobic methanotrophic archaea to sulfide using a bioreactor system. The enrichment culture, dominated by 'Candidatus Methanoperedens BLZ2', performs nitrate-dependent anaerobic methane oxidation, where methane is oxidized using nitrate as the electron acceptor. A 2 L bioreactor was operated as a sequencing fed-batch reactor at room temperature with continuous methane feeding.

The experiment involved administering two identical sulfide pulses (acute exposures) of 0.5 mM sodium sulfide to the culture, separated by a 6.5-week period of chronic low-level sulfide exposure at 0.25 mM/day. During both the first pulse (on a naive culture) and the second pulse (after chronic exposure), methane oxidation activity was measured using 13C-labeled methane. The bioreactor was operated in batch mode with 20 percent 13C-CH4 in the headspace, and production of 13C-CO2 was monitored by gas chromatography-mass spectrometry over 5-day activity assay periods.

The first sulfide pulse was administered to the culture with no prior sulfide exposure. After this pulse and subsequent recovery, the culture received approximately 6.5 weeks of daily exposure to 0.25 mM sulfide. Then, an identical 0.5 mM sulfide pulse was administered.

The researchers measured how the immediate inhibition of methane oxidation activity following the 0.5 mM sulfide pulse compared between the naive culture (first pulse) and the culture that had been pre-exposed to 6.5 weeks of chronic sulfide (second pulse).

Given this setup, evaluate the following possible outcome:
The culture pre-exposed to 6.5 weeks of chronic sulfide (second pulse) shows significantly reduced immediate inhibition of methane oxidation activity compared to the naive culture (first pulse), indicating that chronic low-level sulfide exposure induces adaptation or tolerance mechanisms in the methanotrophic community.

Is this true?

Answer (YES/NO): NO